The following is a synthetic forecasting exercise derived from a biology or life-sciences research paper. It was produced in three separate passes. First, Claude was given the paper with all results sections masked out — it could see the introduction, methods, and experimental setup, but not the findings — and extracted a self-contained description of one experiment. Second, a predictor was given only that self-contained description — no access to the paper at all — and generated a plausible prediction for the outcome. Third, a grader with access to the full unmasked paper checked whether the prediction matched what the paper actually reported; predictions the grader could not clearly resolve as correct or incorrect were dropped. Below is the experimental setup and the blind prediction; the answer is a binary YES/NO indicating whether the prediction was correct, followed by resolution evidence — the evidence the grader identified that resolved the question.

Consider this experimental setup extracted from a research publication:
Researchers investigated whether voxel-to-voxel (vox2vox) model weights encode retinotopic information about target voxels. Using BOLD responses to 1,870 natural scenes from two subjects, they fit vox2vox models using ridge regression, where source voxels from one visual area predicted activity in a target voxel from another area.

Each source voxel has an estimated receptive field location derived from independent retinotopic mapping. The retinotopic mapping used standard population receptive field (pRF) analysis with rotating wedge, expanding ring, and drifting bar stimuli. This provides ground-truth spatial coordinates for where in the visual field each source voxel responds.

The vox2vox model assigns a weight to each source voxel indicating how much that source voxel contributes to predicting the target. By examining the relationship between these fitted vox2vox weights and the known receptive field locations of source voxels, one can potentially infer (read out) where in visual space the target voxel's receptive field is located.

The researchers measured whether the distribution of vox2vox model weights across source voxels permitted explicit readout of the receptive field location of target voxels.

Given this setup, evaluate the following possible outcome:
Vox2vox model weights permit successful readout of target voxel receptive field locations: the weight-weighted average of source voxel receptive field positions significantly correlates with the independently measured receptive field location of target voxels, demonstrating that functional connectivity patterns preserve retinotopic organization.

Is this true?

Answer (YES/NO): YES